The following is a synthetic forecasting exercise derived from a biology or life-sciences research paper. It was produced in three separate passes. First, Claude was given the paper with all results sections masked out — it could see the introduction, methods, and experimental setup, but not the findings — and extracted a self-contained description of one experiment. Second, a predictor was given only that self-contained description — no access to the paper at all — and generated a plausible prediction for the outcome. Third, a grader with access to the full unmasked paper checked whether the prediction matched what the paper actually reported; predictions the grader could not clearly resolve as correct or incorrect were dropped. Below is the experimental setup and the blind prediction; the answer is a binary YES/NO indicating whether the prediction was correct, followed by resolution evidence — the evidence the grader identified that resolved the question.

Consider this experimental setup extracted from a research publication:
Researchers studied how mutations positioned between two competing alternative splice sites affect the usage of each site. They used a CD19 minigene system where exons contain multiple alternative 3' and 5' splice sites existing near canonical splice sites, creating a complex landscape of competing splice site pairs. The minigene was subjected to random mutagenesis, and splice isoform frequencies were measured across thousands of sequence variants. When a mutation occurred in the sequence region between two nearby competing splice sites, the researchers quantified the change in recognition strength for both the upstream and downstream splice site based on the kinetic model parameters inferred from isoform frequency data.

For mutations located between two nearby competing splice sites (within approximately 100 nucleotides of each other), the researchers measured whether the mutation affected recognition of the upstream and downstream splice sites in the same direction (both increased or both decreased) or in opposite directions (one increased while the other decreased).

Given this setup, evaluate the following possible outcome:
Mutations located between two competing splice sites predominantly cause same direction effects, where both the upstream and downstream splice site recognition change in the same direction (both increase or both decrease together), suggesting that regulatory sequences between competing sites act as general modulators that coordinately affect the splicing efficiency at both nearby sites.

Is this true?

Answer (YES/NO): NO